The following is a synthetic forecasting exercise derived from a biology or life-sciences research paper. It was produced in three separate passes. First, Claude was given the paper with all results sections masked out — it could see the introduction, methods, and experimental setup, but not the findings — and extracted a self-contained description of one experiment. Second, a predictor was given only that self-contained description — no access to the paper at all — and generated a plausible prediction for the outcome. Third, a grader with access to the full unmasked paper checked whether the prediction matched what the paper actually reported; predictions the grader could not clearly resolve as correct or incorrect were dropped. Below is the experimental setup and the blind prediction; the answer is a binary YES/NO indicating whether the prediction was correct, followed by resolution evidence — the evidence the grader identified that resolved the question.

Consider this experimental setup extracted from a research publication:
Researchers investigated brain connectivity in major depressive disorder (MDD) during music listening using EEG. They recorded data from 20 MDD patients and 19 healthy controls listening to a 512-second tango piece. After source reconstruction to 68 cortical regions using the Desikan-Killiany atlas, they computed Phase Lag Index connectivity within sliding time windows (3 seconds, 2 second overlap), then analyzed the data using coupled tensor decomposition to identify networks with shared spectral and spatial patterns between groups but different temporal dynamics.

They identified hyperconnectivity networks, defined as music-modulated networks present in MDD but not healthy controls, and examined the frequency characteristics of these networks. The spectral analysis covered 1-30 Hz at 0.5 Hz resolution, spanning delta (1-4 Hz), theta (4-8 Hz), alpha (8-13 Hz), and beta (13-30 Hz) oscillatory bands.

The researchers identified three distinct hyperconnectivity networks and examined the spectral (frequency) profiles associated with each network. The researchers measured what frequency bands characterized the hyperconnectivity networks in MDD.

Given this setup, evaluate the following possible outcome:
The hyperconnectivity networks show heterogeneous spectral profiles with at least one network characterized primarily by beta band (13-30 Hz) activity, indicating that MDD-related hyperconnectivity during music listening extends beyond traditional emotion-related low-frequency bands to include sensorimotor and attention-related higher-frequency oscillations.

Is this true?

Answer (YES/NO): NO